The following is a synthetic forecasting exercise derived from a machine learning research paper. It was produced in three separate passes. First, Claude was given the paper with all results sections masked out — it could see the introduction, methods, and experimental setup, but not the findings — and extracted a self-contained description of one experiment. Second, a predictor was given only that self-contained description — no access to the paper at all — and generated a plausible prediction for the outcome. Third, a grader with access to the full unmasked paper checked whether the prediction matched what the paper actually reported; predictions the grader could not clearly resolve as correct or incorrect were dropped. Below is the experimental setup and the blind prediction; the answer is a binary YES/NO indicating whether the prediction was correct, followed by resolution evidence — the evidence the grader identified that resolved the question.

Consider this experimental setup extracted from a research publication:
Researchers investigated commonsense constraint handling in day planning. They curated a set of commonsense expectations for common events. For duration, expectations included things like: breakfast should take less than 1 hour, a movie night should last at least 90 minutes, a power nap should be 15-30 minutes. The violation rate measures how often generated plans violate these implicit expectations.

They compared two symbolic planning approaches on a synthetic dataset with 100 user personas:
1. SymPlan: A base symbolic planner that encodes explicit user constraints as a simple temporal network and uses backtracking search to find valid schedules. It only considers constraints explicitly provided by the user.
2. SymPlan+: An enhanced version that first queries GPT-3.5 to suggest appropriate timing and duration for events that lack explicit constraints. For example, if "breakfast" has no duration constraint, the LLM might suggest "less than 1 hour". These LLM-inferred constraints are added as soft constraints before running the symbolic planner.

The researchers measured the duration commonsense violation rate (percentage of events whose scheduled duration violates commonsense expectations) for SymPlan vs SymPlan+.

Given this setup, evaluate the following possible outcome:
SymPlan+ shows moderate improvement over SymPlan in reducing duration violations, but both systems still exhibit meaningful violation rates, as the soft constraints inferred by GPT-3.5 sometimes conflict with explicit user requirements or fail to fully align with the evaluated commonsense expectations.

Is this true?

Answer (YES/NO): NO